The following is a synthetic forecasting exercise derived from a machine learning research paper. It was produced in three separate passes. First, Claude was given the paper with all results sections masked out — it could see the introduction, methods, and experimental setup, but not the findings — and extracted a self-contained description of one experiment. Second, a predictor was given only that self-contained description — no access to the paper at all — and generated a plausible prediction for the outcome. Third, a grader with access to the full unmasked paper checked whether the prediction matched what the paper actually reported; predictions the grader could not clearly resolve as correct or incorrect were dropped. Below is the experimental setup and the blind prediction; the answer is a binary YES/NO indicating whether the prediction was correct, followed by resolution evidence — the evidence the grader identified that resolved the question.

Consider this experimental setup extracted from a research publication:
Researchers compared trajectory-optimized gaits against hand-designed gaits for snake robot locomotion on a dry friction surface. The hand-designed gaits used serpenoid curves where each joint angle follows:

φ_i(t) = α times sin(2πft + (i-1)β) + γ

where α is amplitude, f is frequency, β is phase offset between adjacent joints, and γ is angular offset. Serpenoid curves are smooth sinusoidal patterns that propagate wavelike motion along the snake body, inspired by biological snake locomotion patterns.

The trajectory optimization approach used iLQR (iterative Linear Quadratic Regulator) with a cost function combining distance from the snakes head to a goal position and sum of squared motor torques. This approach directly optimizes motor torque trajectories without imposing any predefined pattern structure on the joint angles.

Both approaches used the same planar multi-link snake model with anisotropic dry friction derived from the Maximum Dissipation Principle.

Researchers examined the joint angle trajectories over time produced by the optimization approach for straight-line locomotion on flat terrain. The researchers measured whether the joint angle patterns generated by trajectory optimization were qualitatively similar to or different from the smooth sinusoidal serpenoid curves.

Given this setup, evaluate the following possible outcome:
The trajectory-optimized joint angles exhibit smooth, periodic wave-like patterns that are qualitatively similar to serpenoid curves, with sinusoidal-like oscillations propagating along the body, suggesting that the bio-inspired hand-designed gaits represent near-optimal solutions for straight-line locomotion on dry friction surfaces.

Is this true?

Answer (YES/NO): YES